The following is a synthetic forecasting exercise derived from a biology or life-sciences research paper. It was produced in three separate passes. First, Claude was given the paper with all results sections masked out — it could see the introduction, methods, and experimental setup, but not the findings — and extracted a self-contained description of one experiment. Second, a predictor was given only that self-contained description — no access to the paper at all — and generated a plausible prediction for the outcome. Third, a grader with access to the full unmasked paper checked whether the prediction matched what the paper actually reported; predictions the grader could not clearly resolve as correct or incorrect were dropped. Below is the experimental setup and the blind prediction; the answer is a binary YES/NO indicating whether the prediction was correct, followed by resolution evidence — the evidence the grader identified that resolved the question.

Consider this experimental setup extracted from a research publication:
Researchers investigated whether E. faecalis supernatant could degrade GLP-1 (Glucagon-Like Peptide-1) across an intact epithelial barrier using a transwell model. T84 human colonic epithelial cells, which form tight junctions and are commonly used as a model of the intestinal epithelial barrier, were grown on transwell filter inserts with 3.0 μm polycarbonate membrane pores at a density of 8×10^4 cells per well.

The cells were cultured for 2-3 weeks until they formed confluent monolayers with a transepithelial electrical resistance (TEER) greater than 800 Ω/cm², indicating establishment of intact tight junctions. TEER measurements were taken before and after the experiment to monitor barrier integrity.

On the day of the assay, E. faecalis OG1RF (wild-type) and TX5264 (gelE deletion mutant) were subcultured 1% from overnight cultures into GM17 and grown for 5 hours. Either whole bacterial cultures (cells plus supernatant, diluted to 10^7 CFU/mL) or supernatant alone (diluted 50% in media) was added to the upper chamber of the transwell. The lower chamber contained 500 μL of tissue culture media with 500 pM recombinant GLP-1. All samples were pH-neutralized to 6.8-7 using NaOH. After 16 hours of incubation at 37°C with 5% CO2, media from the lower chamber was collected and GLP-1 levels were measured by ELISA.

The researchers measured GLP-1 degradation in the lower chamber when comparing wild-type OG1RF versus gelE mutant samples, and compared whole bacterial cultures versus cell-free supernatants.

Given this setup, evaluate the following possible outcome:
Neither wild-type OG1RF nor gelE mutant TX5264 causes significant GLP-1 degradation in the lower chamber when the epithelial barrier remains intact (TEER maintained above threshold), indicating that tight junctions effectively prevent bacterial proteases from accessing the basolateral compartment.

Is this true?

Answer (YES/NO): NO